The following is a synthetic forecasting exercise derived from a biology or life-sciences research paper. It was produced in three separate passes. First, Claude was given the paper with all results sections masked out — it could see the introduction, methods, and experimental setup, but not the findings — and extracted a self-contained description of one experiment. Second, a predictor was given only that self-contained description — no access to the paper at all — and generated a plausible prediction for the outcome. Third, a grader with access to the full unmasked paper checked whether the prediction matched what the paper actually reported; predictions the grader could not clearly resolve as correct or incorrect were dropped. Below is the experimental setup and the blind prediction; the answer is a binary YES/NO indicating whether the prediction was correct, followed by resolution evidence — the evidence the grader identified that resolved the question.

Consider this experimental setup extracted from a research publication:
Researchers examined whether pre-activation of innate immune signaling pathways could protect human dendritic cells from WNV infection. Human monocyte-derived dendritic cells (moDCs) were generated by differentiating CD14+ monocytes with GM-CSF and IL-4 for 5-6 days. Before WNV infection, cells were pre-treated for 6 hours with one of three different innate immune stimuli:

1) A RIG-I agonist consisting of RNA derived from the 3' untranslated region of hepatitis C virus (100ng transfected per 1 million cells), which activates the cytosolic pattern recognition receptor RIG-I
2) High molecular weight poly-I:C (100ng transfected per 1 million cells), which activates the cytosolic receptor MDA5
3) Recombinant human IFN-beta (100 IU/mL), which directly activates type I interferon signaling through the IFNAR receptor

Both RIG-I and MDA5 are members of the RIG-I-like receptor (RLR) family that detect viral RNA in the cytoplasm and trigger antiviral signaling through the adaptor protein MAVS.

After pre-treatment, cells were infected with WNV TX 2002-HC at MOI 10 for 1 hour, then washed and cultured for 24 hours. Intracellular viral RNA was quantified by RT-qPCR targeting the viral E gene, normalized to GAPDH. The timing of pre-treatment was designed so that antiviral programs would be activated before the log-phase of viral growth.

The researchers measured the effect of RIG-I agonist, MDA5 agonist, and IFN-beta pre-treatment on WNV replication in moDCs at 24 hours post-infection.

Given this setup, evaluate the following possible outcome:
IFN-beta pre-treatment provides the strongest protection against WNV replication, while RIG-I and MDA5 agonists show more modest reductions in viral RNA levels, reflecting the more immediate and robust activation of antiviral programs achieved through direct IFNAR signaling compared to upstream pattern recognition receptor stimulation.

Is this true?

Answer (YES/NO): NO